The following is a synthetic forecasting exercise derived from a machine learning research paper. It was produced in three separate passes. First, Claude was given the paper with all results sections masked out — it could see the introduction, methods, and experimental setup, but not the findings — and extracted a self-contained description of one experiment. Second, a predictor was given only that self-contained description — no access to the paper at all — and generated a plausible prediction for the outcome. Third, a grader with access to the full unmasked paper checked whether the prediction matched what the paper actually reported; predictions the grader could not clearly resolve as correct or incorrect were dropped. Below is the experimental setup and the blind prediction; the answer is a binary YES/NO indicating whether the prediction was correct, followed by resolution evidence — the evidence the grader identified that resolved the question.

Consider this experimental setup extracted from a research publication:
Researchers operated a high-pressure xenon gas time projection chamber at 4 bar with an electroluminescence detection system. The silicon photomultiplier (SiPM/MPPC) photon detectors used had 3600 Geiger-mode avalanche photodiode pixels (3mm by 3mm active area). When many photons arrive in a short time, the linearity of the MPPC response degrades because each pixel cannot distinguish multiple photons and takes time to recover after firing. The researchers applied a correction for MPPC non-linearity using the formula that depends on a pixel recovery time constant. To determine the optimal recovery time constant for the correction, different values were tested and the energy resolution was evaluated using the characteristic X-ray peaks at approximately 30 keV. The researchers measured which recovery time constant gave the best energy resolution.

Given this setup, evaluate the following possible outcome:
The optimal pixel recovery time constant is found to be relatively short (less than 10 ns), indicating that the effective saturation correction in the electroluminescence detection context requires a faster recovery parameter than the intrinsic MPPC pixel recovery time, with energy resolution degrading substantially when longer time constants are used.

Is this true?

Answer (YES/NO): NO